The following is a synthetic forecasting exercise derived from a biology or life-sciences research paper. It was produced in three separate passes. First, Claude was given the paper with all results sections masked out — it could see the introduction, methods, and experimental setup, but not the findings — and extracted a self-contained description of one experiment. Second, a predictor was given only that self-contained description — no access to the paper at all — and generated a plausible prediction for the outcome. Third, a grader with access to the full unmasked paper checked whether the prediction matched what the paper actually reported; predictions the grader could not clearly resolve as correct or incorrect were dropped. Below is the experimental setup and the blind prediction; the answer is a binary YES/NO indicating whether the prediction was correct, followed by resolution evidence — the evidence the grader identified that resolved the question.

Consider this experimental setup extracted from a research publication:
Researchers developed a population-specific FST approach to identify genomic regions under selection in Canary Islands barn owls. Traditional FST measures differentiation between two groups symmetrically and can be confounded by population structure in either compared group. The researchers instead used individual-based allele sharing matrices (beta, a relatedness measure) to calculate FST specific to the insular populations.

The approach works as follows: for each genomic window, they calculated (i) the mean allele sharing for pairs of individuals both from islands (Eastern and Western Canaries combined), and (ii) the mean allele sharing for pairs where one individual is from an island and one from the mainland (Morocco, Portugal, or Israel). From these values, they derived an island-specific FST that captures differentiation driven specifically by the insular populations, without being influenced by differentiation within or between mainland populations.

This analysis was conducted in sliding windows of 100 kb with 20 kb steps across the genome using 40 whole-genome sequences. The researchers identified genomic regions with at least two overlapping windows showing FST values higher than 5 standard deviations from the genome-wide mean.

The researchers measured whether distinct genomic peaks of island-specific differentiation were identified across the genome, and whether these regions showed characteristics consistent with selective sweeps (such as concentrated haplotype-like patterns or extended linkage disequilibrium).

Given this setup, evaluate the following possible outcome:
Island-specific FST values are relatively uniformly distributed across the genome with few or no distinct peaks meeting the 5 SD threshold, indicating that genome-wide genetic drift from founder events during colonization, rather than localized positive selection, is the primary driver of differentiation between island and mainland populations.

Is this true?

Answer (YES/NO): NO